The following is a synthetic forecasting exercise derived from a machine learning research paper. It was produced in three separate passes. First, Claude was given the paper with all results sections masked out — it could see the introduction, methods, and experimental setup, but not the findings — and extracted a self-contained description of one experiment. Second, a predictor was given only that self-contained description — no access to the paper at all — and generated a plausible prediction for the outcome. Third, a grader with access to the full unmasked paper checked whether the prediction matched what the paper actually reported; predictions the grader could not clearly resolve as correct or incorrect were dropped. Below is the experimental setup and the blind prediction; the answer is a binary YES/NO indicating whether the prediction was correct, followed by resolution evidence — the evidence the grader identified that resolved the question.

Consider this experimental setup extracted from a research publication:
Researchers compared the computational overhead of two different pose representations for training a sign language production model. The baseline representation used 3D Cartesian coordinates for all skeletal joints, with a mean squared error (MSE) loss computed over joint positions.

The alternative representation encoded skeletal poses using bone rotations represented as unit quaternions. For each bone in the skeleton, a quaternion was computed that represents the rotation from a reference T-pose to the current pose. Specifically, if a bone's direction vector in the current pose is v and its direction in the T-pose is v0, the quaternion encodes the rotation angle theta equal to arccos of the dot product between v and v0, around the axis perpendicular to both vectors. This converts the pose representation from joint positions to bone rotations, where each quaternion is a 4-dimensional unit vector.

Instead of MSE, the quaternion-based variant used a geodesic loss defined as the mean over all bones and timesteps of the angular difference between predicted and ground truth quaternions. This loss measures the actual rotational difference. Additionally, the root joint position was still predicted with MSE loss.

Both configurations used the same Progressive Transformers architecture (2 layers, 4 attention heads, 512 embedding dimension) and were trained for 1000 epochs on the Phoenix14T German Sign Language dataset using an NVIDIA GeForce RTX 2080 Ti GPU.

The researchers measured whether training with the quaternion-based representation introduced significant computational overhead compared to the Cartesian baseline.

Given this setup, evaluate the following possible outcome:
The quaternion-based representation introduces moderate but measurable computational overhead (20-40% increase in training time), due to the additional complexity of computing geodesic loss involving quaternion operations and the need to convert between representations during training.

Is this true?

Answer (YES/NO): NO